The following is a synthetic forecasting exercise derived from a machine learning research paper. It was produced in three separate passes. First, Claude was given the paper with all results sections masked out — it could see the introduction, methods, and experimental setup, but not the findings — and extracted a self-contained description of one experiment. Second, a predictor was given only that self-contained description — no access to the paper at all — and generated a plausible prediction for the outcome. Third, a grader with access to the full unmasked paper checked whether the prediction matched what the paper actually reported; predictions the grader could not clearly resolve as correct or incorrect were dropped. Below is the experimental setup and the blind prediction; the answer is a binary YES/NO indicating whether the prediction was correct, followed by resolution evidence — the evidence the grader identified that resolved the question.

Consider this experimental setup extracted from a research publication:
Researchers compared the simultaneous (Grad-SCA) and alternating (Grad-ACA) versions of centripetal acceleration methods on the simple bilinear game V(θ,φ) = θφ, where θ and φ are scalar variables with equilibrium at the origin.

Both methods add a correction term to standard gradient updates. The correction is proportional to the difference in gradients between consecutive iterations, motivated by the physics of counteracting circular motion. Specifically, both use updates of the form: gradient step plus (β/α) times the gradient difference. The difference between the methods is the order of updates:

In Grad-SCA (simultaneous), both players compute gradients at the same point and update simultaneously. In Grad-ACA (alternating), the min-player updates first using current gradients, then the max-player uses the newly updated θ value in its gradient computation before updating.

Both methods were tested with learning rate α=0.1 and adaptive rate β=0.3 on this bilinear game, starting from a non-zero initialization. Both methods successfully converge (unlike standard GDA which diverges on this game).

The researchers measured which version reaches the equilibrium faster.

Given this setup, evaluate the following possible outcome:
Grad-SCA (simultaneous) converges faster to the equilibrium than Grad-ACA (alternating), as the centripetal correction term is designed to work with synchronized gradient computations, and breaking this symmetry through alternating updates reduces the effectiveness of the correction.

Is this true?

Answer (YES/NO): NO